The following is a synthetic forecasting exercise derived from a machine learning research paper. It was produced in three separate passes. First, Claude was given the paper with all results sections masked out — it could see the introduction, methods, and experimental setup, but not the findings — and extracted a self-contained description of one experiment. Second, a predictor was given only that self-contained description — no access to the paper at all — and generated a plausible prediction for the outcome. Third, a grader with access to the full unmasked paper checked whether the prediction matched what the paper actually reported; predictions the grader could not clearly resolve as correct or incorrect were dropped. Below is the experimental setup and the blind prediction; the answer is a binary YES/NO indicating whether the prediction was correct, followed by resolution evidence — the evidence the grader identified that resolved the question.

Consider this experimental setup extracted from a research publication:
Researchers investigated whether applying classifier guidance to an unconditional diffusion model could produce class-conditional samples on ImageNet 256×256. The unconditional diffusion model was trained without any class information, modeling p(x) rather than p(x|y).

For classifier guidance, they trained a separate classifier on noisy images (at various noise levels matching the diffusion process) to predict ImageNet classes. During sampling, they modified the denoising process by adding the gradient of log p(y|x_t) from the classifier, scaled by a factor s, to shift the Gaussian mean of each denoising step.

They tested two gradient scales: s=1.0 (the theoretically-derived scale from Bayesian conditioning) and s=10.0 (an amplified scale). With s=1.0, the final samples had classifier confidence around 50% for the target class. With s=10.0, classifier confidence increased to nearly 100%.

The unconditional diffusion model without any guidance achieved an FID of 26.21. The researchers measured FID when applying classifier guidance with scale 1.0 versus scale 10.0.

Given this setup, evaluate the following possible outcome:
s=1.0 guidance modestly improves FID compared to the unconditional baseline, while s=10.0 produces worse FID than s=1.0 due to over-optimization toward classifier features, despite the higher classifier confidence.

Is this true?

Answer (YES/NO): NO